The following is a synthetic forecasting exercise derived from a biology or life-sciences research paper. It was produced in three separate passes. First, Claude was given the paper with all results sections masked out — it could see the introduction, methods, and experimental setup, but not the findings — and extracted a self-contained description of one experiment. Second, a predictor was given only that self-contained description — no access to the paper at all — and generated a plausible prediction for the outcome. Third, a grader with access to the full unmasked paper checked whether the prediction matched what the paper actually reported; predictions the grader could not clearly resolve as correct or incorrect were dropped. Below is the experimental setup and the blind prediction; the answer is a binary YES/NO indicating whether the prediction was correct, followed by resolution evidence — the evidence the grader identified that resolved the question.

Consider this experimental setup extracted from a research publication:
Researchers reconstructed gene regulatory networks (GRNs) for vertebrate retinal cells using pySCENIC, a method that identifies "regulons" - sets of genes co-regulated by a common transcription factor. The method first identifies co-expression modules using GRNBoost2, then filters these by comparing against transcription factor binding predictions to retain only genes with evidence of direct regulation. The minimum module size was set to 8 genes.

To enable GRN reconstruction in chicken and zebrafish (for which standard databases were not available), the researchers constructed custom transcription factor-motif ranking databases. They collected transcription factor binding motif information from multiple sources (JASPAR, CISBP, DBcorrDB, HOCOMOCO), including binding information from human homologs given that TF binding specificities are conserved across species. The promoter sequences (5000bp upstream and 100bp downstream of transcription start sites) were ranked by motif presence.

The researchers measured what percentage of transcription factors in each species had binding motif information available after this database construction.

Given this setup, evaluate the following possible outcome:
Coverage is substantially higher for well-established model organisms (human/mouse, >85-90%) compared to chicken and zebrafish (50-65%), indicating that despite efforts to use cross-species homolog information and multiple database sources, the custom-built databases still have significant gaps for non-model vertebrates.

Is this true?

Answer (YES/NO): NO